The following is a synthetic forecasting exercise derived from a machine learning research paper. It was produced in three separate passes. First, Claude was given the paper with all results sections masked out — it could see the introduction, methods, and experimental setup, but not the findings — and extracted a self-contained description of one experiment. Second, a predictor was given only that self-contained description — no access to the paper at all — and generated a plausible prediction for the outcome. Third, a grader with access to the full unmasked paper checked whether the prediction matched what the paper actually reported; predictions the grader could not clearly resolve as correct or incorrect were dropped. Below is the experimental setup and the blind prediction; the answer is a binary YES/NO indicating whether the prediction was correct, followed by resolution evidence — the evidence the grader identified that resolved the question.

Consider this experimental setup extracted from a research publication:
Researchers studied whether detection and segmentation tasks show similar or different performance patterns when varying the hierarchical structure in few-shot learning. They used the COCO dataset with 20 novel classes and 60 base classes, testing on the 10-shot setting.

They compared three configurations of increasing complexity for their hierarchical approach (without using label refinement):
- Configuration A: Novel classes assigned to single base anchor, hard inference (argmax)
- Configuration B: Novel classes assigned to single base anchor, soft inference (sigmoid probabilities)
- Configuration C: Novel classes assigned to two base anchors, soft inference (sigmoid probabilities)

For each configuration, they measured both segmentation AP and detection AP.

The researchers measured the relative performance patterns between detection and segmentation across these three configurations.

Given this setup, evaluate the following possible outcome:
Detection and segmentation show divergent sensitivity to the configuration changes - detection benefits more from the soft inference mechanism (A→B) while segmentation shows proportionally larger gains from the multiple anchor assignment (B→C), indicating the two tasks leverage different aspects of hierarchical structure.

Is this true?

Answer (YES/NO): NO